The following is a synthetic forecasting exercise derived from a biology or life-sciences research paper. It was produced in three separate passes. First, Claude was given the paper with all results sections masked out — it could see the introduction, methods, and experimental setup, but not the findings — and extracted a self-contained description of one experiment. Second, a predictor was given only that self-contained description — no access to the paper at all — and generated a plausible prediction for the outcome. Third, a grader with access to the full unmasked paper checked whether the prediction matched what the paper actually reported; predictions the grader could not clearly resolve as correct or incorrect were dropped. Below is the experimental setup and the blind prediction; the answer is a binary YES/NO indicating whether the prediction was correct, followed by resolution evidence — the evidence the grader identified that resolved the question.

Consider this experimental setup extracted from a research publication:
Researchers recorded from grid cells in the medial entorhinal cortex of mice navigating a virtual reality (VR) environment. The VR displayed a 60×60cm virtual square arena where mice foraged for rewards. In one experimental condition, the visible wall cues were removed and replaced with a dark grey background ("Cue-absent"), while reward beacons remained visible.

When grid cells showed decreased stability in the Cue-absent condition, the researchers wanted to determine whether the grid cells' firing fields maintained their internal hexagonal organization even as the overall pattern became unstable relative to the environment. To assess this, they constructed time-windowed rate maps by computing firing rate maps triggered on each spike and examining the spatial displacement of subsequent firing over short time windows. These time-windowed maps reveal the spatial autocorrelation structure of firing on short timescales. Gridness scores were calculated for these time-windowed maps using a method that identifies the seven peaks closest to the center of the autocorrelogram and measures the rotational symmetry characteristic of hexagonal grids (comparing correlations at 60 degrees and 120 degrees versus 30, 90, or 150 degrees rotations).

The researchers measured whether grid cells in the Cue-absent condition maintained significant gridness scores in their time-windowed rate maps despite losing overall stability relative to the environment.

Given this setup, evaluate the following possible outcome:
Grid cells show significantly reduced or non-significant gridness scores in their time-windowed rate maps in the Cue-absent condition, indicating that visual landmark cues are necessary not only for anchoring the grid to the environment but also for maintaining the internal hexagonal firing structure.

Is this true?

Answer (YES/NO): NO